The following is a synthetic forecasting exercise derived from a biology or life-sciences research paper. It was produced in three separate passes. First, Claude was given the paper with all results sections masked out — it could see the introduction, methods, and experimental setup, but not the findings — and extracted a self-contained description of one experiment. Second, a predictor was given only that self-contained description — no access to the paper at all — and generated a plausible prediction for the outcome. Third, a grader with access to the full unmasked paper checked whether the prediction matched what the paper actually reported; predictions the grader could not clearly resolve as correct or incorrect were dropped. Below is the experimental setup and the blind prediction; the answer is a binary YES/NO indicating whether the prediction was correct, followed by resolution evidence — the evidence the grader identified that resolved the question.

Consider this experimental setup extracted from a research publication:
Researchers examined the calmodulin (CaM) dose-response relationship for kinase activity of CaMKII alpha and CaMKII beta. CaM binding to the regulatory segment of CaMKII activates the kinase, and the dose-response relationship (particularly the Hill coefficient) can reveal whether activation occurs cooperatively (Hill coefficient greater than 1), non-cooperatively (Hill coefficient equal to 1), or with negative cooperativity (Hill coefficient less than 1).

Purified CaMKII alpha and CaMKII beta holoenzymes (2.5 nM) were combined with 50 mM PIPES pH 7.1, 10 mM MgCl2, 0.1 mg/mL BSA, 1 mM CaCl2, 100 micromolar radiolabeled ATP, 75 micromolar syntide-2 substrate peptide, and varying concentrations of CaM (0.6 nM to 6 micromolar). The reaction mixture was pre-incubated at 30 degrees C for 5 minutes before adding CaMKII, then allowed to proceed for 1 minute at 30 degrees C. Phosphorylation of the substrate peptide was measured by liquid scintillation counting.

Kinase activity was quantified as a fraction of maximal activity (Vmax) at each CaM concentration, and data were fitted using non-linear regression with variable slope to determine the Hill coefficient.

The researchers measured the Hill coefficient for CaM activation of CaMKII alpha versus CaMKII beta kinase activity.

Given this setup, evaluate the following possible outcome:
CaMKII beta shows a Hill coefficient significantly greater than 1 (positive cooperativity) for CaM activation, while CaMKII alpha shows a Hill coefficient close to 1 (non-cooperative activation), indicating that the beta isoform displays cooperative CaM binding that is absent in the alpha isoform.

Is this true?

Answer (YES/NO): NO